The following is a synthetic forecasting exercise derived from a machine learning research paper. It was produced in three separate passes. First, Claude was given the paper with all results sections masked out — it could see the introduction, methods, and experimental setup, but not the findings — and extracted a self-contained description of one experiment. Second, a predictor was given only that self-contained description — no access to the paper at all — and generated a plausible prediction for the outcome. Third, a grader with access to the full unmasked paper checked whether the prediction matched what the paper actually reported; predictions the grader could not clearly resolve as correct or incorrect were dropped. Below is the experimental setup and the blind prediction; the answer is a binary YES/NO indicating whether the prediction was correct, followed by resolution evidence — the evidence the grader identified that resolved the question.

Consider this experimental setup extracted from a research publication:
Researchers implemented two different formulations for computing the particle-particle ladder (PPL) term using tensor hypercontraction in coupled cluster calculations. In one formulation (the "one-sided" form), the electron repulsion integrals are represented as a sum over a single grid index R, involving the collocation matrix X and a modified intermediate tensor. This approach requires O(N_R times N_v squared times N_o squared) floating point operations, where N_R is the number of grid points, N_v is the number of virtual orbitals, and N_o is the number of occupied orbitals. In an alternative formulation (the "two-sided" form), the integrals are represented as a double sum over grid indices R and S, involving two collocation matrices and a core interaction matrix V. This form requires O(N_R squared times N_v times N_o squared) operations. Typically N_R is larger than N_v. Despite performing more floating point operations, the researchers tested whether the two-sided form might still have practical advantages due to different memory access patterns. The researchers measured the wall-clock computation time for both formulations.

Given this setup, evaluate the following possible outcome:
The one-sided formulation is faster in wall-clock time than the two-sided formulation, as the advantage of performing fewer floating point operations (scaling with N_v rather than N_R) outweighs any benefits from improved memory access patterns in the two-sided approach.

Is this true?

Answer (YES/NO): NO